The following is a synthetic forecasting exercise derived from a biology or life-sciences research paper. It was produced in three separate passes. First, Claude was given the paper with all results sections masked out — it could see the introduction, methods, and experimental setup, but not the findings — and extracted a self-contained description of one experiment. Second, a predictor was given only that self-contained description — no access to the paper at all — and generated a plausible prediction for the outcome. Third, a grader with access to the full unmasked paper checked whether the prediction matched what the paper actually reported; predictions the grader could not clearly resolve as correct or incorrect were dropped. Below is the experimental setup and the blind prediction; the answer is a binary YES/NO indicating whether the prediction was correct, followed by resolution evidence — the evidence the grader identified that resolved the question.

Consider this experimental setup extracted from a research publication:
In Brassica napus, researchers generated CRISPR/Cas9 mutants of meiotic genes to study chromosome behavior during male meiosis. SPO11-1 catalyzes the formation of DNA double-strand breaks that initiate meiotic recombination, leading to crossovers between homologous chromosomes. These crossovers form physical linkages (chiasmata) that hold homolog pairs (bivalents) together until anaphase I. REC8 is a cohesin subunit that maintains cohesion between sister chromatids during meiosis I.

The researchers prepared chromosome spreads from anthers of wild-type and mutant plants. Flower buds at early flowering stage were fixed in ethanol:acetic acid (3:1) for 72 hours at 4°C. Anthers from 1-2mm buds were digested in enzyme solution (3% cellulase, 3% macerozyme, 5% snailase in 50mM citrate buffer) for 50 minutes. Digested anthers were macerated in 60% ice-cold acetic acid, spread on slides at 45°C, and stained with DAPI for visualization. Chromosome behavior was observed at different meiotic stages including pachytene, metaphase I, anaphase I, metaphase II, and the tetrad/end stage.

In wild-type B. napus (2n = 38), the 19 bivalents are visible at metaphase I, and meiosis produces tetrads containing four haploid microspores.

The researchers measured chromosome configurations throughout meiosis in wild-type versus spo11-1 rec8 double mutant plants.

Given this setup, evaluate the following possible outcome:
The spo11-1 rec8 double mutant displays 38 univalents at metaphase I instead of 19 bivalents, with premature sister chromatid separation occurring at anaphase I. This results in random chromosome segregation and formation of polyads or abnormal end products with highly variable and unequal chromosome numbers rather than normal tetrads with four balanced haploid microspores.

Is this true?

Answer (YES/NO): NO